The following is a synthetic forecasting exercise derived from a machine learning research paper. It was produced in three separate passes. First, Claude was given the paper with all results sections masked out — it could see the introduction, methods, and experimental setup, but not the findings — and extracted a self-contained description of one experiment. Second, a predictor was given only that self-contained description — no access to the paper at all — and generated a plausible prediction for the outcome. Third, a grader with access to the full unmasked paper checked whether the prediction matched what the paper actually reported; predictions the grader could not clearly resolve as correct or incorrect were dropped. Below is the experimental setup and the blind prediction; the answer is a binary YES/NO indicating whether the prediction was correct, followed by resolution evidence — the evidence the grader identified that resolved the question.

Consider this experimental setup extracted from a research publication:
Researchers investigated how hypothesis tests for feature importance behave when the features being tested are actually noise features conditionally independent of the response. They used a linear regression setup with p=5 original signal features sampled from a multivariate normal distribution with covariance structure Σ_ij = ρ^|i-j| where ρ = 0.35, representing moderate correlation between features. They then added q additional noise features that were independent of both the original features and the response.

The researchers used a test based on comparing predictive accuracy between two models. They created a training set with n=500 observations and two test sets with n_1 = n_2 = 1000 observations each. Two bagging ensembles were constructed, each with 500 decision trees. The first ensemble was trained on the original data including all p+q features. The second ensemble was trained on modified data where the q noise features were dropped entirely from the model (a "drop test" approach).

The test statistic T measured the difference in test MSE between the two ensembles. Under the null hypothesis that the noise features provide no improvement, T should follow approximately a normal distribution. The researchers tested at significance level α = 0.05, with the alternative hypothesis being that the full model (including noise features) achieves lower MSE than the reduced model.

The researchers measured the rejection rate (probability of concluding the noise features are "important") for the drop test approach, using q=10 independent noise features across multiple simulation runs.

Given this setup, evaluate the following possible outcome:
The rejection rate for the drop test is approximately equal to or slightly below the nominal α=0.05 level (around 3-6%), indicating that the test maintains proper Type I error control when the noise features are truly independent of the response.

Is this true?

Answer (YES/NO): NO